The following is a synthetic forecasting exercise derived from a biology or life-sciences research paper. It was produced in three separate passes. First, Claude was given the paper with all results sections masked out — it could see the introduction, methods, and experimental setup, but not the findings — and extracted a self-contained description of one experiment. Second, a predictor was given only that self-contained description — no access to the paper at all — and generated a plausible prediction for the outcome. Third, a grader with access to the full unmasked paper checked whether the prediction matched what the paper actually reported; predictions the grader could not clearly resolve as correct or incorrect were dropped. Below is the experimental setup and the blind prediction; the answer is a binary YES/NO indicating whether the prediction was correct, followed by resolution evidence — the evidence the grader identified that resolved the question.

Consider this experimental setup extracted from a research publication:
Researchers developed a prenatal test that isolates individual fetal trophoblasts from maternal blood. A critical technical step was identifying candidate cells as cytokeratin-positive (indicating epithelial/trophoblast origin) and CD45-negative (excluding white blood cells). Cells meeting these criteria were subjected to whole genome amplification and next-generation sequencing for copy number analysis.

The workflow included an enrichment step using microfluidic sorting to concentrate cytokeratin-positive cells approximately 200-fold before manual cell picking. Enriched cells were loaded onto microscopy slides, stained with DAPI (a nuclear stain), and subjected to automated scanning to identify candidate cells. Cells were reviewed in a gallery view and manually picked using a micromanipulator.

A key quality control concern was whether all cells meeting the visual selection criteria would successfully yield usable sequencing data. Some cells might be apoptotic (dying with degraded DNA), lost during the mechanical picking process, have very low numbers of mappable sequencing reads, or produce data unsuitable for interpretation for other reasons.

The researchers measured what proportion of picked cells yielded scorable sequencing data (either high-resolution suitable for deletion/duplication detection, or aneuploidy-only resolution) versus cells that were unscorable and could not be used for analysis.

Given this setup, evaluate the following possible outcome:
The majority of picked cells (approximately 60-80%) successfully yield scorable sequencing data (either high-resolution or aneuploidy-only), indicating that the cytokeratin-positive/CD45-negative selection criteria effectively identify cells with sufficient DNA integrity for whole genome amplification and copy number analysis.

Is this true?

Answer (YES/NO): NO